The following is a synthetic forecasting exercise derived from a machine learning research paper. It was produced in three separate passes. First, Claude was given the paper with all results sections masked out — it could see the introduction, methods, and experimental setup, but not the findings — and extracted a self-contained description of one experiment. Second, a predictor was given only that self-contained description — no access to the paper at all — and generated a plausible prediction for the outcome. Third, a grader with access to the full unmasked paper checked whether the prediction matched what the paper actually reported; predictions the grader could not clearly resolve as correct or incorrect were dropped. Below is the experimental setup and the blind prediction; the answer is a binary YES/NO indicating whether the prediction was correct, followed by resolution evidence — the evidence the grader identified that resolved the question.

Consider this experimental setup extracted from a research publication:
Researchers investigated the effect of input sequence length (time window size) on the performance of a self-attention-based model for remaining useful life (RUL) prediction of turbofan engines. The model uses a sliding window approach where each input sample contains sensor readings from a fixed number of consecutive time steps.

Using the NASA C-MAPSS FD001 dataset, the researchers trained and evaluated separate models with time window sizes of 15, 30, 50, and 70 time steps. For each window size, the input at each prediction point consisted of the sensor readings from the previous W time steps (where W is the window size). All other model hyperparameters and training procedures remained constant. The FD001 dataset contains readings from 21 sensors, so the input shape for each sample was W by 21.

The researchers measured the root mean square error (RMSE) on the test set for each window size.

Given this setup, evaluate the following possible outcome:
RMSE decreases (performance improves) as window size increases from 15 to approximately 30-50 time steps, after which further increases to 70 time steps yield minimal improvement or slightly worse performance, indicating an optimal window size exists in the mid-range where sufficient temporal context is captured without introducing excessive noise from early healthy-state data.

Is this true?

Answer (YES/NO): YES